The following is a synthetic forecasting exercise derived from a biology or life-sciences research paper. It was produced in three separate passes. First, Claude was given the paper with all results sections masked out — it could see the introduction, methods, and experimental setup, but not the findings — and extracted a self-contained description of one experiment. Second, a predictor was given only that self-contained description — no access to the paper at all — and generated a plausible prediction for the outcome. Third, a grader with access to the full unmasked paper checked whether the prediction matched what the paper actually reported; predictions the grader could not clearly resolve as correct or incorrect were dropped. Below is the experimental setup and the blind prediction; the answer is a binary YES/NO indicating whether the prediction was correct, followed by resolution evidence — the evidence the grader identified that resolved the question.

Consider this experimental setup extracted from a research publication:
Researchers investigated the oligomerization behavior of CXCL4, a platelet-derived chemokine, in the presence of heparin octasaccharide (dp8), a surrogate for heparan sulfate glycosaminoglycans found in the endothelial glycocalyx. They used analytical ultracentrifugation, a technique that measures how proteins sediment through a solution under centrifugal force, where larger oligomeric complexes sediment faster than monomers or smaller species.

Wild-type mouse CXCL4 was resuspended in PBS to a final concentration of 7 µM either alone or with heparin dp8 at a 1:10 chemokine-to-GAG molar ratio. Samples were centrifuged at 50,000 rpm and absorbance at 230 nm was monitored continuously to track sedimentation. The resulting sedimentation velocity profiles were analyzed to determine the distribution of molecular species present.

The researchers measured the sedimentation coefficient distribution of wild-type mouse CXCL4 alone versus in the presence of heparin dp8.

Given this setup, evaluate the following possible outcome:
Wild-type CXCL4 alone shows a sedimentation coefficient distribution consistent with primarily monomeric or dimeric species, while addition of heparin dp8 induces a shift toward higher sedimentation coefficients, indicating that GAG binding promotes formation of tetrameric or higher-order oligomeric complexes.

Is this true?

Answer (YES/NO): YES